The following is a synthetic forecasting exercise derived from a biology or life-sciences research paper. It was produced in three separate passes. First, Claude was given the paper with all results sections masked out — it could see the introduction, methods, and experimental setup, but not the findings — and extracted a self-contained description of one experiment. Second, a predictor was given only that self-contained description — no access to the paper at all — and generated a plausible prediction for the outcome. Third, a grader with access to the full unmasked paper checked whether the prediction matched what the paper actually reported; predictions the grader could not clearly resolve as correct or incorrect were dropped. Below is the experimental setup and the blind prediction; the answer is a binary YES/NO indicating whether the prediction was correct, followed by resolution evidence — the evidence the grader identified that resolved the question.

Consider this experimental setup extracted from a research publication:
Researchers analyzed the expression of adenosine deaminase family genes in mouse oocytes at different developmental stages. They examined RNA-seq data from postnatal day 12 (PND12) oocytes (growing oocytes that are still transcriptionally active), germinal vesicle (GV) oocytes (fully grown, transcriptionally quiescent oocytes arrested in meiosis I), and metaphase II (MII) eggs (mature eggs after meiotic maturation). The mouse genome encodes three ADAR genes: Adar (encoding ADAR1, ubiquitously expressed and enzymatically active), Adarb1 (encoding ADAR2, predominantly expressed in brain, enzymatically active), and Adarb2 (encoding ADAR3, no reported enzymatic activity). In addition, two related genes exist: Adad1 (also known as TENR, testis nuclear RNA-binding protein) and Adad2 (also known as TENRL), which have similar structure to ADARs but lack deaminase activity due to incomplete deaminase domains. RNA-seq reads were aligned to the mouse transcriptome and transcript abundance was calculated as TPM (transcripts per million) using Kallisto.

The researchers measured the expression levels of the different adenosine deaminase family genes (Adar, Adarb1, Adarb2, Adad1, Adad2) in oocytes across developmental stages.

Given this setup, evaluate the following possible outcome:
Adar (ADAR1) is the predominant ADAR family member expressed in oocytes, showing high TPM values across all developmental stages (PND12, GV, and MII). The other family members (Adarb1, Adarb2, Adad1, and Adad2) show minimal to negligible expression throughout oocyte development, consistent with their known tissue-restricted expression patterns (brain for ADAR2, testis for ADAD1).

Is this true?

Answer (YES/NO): NO